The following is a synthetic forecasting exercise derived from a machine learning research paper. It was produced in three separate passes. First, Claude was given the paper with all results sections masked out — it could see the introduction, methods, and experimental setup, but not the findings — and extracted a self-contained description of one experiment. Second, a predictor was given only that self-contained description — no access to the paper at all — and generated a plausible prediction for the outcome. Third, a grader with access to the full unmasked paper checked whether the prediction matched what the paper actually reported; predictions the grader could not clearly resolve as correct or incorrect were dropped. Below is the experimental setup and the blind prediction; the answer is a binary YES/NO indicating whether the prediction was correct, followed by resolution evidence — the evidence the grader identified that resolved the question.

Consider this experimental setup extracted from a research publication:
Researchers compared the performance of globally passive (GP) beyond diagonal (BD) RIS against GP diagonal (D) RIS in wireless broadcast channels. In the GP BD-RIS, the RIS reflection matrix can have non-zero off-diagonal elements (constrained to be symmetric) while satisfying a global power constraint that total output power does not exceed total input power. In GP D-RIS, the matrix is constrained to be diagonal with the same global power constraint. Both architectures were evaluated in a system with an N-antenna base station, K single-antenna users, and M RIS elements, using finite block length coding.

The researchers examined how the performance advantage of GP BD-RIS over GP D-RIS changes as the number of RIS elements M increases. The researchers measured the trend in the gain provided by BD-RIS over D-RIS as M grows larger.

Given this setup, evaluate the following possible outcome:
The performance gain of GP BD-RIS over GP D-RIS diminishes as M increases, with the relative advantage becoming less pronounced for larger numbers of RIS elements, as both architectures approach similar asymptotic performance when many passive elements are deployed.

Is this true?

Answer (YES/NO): YES